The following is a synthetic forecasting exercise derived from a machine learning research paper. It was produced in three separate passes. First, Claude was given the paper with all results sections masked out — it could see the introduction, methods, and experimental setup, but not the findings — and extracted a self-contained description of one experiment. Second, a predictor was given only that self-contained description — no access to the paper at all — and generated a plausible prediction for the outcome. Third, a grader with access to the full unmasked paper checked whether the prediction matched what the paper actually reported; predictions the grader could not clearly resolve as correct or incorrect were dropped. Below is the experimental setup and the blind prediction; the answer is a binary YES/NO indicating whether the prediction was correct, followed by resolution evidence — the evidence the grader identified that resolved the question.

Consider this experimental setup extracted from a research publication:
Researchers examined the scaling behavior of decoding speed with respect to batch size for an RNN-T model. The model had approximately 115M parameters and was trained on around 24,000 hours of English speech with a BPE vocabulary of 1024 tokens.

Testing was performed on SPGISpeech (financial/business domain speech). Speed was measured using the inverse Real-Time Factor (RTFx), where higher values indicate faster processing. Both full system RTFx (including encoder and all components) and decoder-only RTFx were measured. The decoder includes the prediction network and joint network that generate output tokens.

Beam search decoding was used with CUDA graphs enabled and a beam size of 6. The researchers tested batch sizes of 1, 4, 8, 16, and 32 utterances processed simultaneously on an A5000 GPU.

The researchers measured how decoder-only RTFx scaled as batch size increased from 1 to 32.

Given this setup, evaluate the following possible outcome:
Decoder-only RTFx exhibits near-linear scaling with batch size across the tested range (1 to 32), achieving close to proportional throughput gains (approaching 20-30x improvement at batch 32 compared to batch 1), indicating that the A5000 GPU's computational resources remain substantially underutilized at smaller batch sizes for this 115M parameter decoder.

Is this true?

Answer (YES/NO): NO